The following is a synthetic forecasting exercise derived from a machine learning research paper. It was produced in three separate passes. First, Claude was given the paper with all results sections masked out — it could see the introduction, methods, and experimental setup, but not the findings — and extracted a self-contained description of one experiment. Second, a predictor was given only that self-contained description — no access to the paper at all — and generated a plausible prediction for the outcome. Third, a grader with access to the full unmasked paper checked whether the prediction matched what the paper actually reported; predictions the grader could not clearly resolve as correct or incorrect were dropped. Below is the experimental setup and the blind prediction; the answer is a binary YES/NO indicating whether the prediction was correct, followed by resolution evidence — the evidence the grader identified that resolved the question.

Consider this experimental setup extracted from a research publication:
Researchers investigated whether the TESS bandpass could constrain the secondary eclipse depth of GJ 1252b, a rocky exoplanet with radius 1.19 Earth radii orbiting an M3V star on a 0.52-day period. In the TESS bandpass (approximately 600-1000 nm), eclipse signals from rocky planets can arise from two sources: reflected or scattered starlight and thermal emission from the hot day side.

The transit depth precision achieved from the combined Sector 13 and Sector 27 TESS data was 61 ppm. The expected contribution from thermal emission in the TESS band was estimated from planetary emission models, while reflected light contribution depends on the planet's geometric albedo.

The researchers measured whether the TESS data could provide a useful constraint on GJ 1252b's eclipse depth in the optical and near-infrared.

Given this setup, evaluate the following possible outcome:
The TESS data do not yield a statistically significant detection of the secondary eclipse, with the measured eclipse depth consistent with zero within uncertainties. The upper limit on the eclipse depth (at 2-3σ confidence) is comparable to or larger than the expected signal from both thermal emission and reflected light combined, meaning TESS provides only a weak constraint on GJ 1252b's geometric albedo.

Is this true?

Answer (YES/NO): NO